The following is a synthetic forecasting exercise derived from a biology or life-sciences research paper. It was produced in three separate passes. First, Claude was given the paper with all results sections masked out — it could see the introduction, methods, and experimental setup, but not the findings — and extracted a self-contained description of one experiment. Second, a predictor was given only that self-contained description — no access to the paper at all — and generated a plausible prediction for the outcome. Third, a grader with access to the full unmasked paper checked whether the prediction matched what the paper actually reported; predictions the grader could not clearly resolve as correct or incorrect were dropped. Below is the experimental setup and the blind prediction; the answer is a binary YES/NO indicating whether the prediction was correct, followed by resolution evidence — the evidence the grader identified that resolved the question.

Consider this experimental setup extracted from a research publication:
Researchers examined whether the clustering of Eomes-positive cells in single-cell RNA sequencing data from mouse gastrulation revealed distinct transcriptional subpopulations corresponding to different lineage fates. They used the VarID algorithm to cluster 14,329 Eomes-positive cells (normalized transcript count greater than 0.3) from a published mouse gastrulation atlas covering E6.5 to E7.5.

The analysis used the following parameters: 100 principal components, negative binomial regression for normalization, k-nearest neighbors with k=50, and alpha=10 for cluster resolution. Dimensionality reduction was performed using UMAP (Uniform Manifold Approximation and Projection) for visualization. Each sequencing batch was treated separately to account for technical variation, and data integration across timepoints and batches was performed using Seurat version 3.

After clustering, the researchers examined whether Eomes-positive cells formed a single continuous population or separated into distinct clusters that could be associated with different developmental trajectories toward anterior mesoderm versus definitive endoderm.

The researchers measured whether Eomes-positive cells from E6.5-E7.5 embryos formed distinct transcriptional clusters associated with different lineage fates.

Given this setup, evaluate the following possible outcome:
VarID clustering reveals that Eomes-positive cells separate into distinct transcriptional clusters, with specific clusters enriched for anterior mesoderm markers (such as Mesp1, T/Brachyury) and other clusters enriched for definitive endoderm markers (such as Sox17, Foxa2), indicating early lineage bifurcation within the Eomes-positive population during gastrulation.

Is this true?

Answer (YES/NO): YES